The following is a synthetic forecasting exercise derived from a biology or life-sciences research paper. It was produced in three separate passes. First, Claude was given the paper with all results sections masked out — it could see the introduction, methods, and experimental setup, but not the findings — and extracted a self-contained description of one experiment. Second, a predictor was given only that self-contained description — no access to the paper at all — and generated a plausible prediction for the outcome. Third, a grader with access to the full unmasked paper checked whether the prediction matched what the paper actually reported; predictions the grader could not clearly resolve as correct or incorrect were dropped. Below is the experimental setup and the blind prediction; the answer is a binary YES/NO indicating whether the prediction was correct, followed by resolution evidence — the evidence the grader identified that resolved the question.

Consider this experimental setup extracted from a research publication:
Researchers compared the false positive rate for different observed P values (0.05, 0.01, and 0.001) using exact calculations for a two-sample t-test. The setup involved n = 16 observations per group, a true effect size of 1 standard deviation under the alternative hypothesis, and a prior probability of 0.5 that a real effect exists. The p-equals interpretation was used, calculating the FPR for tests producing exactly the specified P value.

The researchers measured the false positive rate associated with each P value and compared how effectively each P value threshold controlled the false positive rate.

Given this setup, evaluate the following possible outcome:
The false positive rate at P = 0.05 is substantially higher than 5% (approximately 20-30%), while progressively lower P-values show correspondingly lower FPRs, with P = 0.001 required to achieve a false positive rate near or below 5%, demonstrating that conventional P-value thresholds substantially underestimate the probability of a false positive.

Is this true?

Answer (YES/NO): NO